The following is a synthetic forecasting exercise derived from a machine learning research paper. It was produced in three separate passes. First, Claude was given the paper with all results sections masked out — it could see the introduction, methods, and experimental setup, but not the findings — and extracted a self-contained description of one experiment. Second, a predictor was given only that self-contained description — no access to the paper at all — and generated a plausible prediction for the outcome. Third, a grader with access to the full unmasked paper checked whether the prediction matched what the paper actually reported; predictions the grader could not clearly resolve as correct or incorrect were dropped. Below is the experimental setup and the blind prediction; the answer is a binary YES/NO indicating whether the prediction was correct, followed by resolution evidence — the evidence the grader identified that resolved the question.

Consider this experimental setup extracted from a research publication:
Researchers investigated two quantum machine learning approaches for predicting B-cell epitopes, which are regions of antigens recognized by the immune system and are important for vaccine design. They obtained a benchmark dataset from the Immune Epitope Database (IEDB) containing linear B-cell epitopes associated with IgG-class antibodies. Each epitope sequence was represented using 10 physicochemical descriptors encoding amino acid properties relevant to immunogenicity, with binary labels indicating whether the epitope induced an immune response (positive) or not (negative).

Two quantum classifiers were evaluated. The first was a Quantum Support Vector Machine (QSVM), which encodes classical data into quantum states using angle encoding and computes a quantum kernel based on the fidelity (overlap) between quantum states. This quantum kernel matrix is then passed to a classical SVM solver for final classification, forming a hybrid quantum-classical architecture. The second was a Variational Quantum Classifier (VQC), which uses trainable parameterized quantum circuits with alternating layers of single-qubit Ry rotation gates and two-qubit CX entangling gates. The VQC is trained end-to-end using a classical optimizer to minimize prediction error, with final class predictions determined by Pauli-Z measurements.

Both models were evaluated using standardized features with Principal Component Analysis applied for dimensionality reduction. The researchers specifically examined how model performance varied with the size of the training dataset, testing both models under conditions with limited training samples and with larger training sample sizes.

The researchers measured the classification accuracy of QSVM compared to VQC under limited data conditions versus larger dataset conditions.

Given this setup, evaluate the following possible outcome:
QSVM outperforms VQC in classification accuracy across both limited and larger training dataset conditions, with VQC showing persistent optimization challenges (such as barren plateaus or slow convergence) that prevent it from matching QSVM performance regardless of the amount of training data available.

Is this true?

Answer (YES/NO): NO